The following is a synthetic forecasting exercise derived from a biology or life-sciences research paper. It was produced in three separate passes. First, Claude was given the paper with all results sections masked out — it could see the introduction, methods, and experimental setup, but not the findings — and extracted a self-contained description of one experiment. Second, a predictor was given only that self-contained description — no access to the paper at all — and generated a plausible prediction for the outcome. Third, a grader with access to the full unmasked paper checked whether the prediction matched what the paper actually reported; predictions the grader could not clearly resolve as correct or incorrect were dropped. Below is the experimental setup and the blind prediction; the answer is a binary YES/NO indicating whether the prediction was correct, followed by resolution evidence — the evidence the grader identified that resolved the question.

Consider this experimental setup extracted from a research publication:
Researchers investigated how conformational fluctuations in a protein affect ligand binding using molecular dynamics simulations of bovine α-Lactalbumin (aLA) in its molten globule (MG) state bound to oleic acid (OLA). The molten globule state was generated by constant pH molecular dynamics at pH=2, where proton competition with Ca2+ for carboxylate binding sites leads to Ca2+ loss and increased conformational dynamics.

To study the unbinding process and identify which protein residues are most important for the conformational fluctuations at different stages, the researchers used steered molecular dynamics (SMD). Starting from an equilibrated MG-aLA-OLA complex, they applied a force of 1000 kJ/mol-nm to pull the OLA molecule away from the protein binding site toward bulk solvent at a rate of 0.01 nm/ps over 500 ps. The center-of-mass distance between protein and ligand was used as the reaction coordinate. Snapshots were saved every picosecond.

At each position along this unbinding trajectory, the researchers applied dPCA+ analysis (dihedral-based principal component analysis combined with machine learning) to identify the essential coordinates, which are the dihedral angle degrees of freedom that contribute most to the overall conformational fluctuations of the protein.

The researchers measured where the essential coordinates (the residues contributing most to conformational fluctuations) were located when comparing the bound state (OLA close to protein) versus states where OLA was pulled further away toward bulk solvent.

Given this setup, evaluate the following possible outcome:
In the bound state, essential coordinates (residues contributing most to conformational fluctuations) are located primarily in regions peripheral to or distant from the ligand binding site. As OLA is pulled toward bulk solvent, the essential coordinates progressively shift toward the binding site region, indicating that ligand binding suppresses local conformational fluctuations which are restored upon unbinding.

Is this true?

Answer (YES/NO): NO